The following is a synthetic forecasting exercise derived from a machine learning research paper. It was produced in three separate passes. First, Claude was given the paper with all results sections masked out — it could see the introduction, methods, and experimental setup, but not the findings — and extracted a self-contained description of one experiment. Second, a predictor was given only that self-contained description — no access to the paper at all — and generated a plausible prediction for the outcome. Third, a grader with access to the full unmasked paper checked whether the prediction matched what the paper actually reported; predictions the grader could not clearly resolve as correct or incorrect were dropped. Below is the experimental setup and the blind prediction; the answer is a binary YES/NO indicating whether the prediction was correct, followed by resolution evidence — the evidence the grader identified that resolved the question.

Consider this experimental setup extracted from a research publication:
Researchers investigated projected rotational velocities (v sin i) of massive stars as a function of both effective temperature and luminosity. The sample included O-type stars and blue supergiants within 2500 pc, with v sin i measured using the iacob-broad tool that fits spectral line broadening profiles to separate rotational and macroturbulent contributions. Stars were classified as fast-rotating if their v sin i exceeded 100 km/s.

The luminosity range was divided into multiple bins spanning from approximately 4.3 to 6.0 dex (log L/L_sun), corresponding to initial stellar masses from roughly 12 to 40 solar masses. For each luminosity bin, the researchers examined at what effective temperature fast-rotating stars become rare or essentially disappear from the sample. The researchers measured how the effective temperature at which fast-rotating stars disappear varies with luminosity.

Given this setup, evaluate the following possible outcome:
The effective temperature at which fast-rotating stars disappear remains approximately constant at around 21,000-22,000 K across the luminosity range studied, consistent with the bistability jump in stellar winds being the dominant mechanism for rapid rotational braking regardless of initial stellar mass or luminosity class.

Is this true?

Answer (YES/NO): NO